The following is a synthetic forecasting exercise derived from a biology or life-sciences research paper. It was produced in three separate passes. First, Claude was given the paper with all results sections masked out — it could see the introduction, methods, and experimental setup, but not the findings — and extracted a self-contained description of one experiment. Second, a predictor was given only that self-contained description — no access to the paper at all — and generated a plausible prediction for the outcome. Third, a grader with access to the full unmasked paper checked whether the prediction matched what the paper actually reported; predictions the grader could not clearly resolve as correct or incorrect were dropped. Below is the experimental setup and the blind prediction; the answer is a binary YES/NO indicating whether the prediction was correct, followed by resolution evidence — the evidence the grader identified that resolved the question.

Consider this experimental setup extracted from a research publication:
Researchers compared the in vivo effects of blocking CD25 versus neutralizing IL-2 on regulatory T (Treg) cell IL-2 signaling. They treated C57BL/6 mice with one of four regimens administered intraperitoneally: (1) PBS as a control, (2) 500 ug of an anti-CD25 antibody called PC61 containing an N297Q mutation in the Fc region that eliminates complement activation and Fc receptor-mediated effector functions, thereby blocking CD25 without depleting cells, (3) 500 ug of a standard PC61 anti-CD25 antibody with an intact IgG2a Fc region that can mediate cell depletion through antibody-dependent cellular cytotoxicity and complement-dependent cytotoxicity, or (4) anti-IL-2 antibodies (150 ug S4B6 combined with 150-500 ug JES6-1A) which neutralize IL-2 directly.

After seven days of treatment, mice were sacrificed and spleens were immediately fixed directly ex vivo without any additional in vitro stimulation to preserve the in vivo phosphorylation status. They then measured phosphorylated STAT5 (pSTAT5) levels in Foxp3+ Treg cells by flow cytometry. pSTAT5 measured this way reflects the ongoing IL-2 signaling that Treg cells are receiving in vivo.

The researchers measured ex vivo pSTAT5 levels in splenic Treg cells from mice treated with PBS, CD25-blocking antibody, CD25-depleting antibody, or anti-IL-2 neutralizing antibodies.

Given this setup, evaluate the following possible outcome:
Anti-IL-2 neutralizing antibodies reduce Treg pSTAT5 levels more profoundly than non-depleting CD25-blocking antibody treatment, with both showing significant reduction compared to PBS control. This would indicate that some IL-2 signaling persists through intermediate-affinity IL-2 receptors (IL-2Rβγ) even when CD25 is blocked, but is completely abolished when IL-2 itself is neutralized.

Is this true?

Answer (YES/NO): NO